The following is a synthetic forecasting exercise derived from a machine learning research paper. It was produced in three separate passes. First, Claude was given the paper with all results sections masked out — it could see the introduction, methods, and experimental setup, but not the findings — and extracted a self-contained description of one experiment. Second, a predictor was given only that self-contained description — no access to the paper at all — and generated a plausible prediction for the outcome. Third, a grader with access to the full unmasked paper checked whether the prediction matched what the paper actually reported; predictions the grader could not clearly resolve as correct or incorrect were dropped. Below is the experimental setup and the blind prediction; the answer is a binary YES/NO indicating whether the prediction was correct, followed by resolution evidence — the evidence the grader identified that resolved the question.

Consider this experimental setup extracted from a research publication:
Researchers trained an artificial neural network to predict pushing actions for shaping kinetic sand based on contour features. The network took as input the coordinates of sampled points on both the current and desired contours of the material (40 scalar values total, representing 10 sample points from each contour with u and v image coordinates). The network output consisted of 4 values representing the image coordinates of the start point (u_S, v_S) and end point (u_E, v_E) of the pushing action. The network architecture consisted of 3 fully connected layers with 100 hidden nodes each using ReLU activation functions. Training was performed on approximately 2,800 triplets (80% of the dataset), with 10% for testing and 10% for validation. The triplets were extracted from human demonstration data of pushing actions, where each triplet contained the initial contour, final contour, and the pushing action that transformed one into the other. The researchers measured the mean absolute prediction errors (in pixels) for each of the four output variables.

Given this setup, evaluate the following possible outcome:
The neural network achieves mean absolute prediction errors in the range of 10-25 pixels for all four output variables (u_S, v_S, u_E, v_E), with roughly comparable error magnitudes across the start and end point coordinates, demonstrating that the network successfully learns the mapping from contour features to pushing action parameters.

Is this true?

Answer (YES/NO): NO